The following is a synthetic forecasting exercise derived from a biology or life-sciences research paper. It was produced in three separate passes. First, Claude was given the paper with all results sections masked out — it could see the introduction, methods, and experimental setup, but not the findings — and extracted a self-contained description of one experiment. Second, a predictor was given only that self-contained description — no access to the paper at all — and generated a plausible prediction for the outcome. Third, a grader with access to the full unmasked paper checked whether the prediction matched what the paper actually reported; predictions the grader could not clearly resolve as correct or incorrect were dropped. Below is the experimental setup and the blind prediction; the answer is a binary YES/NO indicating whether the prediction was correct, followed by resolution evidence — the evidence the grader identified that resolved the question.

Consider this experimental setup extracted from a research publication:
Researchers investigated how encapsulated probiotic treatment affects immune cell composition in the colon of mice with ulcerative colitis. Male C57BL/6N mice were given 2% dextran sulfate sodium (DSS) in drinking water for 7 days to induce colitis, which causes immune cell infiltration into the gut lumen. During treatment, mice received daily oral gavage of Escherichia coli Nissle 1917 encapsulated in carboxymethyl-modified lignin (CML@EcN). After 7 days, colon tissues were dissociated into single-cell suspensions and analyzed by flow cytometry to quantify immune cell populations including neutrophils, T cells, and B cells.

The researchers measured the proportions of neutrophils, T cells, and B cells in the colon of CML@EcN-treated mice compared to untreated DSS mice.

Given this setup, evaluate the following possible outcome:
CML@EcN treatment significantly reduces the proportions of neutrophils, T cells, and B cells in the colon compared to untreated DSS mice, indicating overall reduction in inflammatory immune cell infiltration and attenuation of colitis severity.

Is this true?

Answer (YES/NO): NO